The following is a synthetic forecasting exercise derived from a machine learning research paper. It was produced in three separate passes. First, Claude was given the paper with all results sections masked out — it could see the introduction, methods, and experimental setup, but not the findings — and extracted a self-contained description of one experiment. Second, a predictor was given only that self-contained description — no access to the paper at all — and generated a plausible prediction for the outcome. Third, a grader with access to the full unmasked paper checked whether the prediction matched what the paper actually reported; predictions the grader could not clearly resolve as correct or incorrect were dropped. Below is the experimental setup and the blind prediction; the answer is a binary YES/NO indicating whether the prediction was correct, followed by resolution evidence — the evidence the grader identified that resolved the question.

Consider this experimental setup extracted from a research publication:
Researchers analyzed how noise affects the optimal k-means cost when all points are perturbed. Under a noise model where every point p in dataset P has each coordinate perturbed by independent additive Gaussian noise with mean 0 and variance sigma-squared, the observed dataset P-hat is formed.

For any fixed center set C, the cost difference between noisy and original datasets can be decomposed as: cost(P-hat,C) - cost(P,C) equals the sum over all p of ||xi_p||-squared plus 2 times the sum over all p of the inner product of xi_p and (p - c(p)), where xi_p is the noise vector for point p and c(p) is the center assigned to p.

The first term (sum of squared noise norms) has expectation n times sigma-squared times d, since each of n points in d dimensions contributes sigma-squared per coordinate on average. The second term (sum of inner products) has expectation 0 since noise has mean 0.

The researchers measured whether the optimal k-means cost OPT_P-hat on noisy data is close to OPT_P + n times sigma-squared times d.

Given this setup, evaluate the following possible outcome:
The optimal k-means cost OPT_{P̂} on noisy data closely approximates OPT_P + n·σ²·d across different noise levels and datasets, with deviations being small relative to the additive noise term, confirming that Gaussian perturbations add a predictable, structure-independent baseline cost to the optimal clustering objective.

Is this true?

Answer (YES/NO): NO